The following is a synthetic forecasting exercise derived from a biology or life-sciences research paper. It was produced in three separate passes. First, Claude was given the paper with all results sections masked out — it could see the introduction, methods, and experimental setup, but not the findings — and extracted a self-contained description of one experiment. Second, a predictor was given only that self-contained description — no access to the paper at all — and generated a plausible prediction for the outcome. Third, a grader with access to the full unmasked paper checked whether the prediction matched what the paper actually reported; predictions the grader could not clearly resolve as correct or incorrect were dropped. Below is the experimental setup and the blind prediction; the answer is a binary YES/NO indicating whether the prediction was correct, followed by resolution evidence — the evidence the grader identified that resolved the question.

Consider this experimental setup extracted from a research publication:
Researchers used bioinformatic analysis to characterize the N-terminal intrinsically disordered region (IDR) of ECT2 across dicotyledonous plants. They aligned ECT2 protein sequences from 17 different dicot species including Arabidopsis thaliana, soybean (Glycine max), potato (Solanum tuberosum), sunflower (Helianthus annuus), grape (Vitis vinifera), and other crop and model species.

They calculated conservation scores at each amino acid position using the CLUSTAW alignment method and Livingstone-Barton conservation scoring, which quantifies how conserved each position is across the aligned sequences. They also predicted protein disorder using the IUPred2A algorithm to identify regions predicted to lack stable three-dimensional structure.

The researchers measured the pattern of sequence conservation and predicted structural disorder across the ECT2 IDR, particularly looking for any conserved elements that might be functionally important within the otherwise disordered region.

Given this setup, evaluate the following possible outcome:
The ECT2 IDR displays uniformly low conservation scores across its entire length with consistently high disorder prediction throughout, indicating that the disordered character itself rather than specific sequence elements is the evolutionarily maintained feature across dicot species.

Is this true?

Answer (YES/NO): NO